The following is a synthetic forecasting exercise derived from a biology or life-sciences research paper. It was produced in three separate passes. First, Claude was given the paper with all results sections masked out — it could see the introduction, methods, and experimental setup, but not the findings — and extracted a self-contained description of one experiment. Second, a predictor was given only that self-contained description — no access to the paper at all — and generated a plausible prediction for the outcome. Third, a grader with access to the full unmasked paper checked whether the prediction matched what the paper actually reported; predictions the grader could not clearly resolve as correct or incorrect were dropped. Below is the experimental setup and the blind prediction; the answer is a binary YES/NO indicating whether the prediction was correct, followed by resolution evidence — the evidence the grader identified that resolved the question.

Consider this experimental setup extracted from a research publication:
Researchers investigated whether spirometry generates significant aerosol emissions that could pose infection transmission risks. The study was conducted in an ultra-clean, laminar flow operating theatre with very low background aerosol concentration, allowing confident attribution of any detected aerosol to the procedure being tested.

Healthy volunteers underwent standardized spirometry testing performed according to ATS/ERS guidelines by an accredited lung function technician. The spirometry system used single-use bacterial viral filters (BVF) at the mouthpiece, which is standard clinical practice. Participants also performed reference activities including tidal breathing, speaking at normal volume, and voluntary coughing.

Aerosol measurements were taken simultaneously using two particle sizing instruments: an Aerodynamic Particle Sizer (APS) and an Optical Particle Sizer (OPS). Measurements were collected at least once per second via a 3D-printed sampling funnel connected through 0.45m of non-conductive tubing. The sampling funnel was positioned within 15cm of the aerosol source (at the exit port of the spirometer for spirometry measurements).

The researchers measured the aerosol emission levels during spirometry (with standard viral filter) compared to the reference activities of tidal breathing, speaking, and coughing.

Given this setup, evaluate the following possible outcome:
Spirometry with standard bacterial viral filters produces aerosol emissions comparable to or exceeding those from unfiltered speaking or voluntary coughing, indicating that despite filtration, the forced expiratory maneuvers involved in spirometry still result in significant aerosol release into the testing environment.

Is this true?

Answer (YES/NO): NO